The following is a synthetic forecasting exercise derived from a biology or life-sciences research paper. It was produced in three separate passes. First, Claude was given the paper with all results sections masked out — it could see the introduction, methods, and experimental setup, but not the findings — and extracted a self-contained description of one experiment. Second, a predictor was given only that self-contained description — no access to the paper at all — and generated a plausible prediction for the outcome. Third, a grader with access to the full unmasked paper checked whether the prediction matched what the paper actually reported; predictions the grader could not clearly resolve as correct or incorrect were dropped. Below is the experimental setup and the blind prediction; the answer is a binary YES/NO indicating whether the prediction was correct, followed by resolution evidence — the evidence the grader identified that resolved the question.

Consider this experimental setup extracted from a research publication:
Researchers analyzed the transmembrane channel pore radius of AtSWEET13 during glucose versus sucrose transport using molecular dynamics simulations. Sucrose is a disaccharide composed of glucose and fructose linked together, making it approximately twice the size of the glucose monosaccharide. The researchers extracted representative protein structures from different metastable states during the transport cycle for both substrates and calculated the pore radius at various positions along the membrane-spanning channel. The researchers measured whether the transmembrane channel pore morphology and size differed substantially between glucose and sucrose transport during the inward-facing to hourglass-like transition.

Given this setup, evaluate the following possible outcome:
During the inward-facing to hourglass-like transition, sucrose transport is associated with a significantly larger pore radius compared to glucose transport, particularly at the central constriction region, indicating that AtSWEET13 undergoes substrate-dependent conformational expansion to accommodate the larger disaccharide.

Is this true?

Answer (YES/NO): NO